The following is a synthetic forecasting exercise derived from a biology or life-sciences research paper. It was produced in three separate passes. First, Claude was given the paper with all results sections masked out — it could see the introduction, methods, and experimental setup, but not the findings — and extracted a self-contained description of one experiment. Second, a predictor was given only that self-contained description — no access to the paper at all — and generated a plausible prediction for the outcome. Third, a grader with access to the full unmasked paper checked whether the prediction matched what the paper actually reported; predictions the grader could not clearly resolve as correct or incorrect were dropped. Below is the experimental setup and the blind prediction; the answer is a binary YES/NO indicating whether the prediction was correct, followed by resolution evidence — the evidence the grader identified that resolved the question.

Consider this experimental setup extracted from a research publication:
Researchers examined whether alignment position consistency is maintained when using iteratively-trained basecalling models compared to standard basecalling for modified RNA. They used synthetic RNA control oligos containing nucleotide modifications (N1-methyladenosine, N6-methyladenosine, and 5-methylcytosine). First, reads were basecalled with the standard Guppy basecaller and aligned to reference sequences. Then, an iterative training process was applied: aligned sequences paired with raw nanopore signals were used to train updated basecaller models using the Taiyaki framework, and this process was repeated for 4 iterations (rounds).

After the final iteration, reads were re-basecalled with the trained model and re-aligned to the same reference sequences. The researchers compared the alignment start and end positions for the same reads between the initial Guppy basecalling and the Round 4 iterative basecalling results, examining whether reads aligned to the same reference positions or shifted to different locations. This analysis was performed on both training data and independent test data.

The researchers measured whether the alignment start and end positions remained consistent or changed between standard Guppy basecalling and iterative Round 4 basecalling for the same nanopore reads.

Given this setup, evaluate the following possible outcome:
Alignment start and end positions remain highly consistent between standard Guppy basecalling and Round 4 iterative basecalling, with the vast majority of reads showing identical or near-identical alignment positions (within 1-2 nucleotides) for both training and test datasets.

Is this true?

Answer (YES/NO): YES